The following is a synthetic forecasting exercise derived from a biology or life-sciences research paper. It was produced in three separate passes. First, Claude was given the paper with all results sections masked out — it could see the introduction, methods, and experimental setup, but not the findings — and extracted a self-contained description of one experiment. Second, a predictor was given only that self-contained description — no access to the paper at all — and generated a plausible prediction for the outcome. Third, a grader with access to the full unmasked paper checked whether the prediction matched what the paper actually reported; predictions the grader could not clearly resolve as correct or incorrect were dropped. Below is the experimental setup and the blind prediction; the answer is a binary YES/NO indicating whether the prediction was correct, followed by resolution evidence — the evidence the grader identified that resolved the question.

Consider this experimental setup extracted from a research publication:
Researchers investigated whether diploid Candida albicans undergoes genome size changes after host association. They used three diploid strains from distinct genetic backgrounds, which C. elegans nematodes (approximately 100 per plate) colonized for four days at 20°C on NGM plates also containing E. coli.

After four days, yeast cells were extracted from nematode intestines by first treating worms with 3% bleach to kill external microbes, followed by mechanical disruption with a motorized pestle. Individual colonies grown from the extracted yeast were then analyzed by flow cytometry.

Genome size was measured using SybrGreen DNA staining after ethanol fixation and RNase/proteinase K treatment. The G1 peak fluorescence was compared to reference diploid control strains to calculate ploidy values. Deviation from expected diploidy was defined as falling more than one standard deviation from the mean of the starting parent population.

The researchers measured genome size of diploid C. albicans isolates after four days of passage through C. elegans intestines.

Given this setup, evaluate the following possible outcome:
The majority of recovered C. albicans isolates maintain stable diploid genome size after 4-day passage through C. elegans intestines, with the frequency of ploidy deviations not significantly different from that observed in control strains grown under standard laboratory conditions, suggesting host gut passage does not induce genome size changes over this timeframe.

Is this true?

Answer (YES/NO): NO